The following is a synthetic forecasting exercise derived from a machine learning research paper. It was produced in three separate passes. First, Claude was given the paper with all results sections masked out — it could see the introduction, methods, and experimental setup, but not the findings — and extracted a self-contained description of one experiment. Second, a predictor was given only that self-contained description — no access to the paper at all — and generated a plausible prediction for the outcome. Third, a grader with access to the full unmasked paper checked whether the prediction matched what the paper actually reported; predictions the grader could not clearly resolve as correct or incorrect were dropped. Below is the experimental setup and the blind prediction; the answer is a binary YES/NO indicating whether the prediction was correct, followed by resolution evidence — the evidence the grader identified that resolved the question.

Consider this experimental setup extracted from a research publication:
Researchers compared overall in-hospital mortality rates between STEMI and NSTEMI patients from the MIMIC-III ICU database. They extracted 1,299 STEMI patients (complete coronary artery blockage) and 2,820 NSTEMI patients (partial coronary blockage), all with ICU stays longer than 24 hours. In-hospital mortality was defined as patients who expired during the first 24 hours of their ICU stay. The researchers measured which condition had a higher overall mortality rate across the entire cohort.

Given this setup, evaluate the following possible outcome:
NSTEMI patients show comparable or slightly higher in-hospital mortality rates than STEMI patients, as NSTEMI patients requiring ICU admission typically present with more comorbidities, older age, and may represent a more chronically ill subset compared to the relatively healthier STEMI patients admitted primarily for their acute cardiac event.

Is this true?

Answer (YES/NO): NO